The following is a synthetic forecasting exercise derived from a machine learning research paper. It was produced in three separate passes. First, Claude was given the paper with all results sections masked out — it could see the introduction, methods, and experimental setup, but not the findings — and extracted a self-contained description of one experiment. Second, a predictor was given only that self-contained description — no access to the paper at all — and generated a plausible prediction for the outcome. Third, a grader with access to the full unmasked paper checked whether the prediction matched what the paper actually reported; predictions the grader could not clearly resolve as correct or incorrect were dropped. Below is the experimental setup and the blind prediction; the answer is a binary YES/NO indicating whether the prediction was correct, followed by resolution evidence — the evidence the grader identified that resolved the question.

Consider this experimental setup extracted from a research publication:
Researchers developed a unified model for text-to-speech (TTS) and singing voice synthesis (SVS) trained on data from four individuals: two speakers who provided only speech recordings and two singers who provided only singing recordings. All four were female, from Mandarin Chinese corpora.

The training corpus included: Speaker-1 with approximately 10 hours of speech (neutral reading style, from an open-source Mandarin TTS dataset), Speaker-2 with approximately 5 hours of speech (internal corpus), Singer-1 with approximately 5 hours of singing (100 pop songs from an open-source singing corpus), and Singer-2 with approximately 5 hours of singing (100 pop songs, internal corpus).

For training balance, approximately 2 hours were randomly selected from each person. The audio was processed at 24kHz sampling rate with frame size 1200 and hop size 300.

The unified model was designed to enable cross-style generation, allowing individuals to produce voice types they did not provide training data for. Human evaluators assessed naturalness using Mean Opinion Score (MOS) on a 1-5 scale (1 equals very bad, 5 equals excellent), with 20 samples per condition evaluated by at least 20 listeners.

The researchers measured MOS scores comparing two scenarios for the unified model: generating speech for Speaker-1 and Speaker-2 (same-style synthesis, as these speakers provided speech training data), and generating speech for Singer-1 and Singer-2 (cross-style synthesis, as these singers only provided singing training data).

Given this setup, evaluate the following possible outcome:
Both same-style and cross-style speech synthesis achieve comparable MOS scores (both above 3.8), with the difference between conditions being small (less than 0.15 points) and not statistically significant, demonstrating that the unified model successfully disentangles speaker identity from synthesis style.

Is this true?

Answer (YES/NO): NO